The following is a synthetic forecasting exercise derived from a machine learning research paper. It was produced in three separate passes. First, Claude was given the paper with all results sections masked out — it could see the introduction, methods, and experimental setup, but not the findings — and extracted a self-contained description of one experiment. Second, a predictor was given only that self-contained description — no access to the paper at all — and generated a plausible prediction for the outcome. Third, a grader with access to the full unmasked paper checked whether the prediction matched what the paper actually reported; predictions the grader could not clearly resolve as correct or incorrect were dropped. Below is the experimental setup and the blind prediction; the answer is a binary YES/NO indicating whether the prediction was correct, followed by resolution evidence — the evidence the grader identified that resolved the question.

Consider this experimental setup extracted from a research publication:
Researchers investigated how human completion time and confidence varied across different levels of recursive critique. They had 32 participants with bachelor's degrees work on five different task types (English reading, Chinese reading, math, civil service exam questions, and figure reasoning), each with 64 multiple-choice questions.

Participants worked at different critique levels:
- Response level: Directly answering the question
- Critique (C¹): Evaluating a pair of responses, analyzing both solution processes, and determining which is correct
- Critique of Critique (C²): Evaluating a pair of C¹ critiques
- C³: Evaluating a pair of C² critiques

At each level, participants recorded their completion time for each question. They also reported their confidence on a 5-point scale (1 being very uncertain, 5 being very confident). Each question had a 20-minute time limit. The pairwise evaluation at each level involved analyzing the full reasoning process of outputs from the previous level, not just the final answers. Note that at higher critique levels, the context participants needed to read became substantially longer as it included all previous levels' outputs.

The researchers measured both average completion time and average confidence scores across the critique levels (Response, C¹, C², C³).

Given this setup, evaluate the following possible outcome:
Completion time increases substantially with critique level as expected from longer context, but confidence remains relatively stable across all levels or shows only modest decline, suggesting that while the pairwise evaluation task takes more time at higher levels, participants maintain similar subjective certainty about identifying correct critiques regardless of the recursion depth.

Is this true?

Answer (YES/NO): NO